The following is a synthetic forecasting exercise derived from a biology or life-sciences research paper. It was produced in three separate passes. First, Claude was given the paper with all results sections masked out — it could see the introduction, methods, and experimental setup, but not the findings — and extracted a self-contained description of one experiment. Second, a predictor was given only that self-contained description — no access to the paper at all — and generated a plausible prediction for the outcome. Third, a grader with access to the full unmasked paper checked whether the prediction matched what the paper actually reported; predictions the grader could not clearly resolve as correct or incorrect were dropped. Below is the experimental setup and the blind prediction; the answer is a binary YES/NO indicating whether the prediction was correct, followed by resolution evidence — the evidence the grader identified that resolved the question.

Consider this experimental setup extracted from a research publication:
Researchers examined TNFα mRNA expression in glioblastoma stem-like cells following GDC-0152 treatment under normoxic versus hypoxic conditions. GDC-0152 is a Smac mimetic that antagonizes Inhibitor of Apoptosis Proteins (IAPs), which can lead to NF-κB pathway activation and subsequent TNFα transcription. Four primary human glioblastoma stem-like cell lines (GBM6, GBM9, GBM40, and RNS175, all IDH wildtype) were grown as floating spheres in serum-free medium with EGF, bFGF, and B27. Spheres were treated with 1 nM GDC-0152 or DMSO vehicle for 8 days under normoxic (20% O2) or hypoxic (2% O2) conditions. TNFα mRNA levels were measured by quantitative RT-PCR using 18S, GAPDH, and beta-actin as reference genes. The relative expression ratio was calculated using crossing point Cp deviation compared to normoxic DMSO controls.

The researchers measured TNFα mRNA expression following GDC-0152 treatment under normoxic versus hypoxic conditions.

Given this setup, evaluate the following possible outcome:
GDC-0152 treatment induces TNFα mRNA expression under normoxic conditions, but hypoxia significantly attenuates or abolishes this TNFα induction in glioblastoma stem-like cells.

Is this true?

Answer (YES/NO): NO